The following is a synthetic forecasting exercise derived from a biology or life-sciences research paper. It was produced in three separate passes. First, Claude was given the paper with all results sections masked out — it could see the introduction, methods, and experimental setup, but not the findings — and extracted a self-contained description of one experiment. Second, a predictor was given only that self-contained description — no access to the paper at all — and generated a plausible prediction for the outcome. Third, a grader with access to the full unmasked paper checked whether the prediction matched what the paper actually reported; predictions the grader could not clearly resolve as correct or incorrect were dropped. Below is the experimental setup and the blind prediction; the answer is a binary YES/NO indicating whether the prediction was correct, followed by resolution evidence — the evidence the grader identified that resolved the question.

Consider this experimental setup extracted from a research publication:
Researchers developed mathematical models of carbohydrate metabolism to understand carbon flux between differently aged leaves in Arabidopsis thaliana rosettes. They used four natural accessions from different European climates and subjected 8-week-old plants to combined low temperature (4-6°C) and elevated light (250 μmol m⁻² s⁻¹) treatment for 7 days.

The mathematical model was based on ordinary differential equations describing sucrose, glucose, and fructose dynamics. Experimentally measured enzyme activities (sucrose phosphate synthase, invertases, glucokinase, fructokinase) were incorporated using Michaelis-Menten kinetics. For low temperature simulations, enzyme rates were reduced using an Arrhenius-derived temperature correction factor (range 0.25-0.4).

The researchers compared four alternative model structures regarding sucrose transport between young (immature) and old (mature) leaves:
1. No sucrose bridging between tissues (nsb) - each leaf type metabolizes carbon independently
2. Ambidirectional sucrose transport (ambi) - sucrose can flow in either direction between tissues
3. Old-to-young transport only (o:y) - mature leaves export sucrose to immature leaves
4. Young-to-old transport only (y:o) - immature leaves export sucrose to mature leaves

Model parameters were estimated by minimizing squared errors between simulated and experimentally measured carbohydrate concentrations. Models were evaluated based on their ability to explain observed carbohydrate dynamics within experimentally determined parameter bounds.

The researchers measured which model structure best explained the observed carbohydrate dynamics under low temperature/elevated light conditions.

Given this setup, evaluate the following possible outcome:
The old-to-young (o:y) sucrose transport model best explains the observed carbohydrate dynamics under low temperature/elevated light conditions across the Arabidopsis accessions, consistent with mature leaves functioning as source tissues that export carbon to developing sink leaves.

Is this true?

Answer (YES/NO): NO